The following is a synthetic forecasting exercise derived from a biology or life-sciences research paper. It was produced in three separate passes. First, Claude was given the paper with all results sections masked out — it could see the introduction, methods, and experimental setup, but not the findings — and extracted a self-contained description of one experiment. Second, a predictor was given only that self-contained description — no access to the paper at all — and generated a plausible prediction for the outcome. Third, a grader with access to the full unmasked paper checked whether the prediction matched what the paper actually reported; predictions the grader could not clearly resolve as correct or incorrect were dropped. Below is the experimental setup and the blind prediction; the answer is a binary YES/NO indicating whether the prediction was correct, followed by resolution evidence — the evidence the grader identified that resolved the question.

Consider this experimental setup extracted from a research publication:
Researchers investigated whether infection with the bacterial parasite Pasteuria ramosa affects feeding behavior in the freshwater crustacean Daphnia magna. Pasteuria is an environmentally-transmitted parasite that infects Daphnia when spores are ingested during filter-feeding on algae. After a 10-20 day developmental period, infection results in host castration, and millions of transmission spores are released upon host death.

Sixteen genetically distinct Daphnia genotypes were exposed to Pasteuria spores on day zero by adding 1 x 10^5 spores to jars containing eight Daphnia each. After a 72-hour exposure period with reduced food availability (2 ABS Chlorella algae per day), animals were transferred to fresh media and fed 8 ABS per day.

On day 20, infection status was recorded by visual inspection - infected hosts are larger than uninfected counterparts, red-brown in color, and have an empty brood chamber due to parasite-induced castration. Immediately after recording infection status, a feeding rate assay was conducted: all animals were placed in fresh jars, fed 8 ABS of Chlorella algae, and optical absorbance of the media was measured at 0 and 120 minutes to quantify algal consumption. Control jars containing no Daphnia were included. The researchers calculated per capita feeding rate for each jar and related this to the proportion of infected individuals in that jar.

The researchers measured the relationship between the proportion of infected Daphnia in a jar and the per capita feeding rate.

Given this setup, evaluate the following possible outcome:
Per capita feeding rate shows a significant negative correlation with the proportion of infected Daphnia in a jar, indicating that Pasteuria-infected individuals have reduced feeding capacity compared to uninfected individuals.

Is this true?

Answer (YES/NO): YES